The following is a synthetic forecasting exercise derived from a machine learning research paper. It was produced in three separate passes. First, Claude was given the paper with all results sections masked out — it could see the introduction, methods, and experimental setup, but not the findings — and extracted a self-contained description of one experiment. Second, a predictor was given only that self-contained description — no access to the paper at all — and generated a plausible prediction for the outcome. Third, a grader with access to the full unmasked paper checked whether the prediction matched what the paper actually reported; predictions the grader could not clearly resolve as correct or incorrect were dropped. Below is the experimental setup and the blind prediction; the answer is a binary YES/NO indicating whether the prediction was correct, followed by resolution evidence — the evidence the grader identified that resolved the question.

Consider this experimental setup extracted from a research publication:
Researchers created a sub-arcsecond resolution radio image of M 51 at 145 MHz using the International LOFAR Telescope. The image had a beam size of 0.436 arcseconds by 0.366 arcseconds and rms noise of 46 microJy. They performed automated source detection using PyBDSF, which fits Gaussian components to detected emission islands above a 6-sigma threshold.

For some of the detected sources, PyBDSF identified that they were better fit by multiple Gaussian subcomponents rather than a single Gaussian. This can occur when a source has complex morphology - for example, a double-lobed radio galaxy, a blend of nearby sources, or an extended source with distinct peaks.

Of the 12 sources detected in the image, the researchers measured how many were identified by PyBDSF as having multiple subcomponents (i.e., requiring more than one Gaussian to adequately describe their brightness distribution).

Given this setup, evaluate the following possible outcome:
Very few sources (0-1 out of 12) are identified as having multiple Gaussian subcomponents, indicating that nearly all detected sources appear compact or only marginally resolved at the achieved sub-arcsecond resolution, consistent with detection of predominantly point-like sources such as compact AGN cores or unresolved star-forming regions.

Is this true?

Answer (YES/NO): NO